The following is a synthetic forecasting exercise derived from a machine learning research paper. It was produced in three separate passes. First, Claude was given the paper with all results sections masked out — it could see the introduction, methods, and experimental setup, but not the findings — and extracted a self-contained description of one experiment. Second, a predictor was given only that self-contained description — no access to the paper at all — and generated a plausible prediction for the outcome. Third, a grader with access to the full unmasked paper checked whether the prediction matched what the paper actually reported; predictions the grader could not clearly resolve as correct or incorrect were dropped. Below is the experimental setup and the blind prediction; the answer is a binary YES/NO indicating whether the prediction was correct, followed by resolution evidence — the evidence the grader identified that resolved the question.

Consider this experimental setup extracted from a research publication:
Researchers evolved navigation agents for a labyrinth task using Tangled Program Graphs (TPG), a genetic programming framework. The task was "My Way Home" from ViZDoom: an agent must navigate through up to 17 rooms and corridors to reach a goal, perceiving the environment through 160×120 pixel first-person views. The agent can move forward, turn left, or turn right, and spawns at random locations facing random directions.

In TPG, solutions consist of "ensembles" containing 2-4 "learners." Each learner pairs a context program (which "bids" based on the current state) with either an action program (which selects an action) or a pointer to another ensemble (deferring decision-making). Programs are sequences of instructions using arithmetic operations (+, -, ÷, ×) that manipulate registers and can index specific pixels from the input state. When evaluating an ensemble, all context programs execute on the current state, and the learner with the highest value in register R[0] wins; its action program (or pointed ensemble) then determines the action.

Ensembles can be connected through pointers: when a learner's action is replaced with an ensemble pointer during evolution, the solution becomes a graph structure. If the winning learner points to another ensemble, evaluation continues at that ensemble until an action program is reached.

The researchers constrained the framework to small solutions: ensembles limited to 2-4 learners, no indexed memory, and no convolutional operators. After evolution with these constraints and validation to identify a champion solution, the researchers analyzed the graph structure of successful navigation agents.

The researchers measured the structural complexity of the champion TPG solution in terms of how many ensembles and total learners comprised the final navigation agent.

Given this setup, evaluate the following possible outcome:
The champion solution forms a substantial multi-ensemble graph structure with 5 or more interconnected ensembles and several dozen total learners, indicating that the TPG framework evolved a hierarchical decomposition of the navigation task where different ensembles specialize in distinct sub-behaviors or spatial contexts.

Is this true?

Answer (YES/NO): NO